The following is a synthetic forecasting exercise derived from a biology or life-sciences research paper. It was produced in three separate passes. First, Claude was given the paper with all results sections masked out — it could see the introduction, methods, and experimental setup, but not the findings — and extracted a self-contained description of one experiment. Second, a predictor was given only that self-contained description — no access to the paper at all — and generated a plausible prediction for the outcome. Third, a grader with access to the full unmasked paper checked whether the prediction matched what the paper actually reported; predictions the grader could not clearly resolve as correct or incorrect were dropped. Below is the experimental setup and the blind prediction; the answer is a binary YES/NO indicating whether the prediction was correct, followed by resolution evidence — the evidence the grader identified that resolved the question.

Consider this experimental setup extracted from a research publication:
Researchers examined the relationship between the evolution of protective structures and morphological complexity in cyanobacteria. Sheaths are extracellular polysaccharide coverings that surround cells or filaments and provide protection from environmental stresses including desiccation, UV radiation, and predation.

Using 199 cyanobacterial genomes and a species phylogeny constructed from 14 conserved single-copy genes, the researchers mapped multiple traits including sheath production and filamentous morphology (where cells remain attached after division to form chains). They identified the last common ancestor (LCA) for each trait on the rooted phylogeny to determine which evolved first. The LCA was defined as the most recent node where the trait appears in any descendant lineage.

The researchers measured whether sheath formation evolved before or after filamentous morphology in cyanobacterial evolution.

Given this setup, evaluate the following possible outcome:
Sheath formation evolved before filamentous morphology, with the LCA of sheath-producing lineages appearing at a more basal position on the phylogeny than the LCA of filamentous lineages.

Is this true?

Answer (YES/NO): YES